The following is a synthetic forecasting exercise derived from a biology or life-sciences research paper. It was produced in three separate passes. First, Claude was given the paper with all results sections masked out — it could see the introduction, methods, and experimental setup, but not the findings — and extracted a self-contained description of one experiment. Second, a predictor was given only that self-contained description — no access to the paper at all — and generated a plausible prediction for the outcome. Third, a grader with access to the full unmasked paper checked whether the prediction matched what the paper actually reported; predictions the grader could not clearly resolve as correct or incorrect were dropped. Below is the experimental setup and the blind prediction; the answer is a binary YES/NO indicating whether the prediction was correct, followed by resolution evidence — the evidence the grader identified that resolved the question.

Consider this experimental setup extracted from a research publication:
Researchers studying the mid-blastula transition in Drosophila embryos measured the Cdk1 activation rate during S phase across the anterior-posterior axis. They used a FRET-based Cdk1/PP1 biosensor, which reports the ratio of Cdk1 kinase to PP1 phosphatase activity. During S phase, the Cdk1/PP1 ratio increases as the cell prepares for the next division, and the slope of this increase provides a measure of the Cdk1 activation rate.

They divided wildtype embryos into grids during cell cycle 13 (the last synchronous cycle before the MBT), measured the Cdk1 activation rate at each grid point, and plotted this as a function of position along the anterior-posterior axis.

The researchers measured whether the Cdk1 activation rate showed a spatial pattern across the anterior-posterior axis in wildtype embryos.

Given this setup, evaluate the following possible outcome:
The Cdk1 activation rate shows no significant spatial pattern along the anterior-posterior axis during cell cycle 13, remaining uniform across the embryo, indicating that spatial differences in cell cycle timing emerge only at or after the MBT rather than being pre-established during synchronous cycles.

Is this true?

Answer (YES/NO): NO